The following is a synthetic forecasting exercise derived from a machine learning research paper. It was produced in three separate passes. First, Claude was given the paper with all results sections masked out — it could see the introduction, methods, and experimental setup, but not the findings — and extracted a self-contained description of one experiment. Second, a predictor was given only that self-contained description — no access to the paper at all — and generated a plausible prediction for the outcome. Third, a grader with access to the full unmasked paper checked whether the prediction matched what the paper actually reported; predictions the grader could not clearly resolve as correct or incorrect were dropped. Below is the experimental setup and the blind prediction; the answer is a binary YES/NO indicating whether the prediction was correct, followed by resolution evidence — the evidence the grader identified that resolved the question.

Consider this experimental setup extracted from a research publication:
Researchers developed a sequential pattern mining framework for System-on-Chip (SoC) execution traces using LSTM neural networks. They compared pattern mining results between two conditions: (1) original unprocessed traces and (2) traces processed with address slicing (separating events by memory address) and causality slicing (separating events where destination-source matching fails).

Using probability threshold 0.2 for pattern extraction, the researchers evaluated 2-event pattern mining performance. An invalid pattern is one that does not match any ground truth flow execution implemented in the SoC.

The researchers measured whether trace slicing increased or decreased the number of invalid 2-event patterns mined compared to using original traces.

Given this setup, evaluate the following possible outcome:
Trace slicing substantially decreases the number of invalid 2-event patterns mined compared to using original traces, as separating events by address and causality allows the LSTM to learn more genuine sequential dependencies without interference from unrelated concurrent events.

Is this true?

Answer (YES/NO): YES